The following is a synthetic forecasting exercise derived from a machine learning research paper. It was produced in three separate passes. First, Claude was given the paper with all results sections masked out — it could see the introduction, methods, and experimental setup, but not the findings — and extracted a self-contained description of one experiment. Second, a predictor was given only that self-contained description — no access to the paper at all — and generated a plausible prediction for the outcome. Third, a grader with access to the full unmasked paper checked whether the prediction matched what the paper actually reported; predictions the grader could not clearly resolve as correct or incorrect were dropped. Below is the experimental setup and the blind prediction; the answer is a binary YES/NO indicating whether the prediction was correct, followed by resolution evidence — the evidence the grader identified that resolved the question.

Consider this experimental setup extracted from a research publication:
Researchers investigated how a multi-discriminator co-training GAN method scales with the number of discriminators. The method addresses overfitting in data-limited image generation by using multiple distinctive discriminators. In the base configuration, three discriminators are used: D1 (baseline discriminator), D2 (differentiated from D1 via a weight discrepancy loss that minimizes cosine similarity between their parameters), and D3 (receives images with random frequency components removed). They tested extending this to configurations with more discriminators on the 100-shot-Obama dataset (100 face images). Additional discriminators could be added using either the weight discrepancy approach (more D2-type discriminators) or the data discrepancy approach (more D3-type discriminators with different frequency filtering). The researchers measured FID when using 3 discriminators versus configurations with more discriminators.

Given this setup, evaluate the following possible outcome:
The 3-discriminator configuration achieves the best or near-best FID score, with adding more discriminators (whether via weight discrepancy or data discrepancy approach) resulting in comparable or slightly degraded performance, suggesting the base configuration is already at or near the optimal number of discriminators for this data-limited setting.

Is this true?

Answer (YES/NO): NO